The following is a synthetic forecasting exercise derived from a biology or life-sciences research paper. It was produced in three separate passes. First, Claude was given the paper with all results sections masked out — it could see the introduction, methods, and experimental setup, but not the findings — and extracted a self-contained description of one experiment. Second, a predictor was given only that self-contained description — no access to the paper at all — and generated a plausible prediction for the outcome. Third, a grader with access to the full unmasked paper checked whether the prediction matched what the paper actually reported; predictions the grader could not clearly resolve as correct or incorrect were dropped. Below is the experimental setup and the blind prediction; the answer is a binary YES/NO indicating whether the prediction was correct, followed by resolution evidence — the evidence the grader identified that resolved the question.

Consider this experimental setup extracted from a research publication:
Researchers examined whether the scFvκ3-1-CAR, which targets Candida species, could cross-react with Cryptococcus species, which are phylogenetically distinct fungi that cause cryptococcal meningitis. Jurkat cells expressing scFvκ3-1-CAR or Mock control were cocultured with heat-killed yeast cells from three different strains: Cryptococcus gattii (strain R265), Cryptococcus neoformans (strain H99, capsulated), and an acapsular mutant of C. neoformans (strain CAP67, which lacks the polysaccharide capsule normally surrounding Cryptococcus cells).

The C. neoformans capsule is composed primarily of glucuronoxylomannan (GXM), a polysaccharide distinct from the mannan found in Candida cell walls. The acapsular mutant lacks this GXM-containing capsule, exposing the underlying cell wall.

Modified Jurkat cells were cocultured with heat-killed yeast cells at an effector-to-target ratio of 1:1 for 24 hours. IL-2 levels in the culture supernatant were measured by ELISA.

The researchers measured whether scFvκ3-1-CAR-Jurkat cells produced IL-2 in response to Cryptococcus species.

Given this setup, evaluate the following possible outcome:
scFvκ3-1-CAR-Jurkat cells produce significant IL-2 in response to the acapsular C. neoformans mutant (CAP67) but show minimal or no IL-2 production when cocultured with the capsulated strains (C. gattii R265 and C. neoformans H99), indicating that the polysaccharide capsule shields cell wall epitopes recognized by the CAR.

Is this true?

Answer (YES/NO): NO